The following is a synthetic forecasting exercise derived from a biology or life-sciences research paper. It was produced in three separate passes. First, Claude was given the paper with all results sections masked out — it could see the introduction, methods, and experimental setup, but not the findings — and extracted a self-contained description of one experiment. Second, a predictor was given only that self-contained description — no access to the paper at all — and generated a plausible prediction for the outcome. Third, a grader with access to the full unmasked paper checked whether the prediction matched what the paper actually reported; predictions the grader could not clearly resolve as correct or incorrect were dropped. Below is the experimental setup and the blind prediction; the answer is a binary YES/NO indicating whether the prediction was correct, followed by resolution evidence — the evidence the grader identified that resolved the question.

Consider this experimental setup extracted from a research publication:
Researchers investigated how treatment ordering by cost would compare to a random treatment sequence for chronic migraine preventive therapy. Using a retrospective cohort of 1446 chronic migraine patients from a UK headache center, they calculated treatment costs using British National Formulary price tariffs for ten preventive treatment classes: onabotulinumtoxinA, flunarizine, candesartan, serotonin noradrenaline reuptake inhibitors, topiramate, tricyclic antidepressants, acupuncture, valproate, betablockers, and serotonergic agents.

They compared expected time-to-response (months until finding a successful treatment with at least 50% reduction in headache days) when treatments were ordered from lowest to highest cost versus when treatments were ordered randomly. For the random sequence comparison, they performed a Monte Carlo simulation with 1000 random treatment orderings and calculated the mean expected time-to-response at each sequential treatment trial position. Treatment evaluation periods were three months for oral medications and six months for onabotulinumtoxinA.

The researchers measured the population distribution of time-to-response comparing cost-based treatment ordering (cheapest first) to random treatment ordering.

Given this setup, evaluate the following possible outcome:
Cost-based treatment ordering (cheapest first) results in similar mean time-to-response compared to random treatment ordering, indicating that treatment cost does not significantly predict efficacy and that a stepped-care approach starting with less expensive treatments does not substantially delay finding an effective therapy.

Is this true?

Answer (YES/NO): YES